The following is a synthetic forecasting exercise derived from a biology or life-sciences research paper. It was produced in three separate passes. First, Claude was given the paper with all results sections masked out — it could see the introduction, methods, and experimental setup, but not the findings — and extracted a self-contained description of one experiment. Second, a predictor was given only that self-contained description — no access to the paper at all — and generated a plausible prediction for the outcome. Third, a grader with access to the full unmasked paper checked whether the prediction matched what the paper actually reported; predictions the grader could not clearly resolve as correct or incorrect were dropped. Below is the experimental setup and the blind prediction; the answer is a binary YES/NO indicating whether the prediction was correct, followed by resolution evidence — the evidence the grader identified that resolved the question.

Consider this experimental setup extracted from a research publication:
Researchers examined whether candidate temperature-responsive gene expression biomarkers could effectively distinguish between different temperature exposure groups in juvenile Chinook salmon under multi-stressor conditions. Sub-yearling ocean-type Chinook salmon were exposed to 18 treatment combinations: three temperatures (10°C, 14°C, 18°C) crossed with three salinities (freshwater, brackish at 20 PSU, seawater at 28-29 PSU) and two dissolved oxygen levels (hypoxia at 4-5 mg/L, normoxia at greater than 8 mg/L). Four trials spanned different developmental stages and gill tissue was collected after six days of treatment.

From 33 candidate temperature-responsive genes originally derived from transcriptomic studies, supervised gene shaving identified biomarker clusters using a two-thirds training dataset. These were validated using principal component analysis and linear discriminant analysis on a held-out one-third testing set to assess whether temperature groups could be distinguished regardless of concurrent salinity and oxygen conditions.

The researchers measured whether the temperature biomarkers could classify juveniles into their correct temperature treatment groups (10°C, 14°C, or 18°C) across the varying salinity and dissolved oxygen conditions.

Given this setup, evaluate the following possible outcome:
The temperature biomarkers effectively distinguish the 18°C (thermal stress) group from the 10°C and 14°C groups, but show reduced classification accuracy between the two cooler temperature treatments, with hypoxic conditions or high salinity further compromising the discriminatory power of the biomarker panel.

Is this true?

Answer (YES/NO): NO